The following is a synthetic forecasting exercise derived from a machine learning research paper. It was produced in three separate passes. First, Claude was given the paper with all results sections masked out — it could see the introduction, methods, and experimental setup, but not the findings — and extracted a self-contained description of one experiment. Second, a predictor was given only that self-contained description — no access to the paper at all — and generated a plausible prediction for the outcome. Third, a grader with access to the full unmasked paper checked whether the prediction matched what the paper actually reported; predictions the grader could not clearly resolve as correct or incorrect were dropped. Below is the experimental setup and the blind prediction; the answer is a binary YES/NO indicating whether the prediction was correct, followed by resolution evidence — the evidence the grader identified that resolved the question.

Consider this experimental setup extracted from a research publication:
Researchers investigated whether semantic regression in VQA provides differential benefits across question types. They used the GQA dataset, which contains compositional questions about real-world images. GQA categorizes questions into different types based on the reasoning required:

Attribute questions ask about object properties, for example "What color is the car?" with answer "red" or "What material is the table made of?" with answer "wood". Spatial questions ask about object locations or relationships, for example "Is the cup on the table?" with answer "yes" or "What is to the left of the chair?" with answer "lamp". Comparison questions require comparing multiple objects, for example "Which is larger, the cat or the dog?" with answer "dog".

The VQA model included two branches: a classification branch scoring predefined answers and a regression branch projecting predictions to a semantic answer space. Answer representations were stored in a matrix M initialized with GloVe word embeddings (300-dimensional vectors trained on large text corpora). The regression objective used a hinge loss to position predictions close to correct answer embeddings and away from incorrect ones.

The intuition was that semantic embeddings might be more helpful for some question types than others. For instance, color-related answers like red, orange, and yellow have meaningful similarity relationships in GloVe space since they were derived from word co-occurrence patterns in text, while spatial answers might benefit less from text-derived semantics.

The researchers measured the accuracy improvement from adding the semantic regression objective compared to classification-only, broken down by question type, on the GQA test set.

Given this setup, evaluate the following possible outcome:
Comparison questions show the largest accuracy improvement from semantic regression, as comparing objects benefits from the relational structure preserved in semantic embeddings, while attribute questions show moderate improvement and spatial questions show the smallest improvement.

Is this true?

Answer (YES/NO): NO